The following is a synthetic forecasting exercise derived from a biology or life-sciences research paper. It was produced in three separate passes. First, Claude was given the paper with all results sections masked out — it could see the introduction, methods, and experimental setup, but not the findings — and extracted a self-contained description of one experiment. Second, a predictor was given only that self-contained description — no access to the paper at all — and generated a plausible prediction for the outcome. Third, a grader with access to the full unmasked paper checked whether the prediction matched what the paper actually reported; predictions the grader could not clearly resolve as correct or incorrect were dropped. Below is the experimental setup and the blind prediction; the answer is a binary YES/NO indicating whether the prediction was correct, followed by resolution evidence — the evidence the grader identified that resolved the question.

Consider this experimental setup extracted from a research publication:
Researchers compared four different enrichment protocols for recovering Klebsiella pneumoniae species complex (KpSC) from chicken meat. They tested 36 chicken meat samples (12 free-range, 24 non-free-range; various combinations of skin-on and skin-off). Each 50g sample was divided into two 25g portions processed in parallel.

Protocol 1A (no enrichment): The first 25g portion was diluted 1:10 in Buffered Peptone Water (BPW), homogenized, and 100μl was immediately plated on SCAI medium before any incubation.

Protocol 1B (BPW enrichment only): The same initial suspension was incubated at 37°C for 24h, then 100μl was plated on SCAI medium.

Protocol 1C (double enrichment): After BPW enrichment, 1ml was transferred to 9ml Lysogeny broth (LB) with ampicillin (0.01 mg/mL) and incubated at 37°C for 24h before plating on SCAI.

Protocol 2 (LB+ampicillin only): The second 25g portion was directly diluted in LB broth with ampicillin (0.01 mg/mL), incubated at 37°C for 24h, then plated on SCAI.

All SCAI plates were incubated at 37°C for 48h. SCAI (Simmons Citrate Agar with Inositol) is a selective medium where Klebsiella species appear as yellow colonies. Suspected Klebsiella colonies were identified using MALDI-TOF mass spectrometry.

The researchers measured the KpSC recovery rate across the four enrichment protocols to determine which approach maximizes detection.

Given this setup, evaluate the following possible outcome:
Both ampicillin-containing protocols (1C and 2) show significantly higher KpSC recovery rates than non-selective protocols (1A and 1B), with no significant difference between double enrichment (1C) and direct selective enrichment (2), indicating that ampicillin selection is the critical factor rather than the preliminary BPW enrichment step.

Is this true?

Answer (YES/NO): NO